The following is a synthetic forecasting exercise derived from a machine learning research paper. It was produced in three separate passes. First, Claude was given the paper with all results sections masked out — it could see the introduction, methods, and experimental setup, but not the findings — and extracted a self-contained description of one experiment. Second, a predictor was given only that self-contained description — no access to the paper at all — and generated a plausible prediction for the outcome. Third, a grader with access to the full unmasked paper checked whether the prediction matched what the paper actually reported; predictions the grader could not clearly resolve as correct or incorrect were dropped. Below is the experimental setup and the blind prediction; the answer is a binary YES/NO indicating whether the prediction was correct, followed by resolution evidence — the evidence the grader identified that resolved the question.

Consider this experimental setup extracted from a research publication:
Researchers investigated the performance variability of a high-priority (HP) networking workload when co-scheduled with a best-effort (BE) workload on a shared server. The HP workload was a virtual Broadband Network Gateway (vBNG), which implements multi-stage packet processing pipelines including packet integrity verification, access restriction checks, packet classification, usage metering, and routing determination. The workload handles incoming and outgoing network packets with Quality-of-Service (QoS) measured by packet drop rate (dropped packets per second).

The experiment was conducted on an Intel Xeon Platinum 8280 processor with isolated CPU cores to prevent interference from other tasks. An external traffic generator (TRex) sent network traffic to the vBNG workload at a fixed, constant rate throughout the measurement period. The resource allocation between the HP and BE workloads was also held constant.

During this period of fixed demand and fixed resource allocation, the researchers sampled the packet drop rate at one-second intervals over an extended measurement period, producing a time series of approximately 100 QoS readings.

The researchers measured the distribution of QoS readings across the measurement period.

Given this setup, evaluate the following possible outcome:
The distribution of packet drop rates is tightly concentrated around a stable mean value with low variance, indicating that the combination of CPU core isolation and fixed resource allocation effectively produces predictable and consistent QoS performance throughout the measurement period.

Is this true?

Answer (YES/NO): NO